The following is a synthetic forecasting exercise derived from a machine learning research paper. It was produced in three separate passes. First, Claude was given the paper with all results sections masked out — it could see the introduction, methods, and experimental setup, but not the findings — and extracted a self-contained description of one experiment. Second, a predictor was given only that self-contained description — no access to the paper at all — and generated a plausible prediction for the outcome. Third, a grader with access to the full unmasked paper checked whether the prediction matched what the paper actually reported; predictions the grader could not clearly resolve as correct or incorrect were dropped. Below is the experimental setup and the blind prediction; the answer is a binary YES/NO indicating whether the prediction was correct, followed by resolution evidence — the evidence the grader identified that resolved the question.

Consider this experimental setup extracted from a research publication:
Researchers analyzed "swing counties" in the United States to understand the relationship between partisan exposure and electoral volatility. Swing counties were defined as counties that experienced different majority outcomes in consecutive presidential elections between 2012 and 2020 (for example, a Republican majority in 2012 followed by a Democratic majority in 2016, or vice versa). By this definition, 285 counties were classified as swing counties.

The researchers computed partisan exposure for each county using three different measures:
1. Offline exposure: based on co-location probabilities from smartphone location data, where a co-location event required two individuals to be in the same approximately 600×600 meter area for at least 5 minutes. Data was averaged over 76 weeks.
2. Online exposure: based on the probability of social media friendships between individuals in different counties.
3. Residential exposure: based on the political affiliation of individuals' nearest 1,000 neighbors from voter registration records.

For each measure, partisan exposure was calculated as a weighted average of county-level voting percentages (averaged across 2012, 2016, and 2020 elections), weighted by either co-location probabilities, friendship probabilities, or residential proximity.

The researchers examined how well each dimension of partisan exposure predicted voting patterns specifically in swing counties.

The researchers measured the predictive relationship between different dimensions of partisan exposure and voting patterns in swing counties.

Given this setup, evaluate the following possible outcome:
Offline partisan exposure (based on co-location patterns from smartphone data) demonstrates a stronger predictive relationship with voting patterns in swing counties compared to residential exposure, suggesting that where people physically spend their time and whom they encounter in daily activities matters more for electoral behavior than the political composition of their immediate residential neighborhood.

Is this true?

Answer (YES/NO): YES